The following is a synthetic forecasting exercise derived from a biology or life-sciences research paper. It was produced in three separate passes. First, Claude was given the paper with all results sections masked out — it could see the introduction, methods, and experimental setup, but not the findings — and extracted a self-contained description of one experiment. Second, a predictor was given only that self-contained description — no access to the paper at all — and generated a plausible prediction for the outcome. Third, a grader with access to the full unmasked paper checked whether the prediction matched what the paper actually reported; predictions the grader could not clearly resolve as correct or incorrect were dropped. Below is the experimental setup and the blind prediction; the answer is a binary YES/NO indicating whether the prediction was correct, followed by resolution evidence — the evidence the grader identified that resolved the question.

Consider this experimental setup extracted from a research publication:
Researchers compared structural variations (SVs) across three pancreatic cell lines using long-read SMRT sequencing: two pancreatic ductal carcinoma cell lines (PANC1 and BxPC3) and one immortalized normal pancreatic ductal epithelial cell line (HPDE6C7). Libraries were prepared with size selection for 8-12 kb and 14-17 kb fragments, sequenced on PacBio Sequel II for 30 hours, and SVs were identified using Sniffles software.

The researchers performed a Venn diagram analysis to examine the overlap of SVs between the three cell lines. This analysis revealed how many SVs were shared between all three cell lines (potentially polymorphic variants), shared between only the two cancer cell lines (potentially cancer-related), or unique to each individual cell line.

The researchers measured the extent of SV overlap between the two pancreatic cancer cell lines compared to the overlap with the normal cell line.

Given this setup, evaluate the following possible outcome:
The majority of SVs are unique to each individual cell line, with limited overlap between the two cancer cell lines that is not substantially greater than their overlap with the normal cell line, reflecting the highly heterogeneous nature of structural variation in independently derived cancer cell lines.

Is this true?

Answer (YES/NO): NO